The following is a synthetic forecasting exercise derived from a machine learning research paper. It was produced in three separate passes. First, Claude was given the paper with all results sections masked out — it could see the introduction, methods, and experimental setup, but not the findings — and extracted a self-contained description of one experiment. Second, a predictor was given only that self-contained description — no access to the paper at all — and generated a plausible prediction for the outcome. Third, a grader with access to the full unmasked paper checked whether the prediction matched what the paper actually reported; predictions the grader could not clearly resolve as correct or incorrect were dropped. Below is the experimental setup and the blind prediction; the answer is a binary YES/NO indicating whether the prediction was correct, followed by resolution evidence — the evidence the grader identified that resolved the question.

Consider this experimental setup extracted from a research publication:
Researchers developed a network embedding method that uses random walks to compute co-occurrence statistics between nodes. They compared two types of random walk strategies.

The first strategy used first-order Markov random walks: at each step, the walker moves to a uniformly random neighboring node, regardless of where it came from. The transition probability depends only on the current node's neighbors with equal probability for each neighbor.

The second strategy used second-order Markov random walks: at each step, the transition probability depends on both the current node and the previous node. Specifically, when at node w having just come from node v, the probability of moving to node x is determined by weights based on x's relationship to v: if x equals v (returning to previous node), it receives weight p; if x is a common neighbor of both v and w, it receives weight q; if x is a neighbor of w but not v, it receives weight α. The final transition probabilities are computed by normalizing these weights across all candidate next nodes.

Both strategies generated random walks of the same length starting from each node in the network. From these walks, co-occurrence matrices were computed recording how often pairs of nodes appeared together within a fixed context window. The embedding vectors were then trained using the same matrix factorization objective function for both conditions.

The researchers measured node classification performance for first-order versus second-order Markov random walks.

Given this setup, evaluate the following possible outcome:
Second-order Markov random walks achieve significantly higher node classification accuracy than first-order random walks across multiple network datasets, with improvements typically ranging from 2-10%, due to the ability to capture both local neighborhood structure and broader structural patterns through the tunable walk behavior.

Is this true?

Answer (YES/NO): NO